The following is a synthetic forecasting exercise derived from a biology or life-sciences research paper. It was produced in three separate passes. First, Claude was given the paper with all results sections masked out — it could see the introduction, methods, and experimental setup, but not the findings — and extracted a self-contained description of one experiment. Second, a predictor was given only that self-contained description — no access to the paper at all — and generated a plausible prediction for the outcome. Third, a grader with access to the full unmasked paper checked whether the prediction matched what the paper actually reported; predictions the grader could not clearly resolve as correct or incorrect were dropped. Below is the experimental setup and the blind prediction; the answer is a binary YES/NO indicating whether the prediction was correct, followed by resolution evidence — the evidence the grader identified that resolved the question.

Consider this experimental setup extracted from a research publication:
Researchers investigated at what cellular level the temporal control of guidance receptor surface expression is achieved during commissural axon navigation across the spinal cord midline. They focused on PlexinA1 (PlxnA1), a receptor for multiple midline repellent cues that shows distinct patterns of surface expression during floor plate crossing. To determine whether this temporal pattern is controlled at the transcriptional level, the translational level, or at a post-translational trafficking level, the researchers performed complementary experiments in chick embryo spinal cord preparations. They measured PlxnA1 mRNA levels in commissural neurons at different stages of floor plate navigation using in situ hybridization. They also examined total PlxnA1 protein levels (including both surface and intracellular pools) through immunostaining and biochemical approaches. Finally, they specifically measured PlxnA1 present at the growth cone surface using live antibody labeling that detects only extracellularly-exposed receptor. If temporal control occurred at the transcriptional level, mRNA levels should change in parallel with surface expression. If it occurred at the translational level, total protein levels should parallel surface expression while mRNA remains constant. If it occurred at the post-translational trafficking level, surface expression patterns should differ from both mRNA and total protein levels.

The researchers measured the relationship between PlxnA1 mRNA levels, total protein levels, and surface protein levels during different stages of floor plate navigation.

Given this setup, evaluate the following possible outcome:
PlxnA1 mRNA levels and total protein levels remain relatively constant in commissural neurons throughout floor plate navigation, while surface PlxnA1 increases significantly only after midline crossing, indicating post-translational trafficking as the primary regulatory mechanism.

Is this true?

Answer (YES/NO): NO